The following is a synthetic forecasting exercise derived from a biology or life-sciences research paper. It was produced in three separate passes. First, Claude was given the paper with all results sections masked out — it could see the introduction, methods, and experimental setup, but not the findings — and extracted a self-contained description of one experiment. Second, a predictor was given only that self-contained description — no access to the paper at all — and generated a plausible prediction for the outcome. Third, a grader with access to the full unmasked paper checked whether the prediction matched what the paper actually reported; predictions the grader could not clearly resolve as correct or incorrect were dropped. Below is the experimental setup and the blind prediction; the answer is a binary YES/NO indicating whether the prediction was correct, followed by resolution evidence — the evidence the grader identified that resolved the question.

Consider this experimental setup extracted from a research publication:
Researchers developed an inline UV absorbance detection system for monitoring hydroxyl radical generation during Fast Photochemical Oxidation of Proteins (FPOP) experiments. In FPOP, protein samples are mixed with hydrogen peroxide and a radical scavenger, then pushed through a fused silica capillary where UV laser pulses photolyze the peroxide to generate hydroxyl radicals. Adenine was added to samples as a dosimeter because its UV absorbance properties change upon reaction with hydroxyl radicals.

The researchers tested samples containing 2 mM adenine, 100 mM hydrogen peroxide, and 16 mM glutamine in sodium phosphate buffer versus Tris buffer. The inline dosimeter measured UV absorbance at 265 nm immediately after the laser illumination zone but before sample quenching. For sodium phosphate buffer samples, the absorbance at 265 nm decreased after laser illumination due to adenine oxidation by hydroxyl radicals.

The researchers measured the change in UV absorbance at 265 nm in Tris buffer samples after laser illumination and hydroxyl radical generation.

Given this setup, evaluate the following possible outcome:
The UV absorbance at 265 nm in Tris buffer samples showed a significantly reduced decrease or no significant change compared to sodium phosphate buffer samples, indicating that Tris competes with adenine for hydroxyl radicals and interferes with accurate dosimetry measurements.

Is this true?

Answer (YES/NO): NO